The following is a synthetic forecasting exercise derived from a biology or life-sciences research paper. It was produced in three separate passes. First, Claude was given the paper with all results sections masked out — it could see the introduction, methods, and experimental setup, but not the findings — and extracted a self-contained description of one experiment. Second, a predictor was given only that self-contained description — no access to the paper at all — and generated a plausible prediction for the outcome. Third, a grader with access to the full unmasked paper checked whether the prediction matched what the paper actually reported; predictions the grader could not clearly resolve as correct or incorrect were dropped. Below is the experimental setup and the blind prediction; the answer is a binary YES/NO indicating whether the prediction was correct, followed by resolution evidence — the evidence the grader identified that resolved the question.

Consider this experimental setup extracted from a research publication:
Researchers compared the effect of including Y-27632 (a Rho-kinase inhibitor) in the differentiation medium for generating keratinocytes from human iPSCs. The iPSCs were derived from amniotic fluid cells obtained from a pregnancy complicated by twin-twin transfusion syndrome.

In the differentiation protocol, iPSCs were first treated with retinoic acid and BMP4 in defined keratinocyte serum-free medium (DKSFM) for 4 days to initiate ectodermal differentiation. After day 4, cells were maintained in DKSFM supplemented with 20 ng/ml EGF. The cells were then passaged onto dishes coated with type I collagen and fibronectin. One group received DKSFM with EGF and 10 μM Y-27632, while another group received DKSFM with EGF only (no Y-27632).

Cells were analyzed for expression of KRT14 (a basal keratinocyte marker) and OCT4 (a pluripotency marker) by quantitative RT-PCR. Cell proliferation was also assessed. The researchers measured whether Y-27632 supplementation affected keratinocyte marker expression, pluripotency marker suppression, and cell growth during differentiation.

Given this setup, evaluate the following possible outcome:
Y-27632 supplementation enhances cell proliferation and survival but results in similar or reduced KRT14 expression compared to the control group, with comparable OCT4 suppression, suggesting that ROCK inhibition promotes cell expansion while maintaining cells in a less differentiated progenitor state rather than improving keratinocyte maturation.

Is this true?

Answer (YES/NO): NO